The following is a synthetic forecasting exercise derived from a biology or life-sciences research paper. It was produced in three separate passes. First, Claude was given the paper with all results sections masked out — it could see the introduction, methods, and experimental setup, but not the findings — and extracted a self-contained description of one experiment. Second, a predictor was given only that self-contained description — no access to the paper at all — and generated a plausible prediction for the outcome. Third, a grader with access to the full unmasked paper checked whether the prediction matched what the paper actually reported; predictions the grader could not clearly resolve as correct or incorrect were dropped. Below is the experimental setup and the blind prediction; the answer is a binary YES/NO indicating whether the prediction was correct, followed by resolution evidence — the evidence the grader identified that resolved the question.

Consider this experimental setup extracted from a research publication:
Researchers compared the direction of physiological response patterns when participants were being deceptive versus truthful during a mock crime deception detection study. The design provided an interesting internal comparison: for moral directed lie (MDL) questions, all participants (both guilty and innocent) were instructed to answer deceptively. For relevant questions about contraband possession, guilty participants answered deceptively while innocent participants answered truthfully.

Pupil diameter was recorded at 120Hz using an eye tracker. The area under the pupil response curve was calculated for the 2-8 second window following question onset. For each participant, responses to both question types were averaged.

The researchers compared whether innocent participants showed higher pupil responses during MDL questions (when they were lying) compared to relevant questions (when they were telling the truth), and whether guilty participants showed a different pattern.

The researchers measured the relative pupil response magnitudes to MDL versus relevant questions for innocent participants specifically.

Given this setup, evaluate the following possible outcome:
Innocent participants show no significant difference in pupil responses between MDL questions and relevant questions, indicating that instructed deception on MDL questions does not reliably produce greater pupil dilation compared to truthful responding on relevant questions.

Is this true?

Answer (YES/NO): NO